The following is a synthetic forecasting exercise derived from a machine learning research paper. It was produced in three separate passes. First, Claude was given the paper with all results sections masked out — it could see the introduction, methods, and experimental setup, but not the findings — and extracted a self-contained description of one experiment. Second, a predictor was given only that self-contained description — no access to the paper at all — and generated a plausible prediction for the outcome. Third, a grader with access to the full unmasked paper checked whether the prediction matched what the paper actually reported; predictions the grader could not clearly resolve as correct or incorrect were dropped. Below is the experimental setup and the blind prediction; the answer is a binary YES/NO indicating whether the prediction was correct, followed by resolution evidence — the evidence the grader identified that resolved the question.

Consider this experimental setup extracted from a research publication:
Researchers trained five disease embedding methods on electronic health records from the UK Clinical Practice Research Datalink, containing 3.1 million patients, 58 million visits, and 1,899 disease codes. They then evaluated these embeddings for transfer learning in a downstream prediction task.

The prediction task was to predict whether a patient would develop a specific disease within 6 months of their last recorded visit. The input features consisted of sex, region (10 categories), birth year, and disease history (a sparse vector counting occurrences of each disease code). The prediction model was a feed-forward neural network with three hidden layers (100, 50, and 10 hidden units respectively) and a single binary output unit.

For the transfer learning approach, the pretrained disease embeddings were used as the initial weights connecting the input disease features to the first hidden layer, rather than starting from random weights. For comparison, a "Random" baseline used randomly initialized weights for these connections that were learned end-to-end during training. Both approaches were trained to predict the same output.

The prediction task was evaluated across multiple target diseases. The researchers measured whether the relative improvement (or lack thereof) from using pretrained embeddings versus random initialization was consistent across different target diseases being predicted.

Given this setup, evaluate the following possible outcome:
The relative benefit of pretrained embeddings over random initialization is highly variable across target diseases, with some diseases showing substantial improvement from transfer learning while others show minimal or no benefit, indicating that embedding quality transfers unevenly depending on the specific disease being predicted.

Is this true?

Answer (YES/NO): NO